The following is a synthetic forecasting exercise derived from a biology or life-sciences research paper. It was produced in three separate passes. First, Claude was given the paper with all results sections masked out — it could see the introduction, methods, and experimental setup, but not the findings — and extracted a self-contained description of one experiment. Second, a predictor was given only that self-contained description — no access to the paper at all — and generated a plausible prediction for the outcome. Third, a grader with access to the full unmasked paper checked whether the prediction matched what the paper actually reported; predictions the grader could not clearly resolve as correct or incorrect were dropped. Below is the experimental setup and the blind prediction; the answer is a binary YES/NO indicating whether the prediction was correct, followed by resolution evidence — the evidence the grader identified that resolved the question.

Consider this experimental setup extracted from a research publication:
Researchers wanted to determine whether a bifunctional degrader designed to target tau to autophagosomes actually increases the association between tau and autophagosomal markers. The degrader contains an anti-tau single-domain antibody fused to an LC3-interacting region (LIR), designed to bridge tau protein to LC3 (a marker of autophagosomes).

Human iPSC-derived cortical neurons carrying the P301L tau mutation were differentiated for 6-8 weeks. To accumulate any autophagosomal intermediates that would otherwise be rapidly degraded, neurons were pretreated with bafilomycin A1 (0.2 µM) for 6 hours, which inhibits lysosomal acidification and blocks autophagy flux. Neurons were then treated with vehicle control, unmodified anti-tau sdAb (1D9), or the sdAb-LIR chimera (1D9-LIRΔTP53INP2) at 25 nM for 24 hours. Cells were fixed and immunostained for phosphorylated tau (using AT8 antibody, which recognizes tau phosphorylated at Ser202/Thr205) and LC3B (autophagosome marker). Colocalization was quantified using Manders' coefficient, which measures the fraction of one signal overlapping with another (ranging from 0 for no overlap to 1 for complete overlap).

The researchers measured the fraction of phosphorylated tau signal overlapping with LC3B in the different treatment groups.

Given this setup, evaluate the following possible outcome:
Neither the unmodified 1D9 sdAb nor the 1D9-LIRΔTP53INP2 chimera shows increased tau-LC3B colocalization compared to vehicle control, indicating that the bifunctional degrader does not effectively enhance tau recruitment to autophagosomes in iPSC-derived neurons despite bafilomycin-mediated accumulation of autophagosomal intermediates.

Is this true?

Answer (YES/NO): NO